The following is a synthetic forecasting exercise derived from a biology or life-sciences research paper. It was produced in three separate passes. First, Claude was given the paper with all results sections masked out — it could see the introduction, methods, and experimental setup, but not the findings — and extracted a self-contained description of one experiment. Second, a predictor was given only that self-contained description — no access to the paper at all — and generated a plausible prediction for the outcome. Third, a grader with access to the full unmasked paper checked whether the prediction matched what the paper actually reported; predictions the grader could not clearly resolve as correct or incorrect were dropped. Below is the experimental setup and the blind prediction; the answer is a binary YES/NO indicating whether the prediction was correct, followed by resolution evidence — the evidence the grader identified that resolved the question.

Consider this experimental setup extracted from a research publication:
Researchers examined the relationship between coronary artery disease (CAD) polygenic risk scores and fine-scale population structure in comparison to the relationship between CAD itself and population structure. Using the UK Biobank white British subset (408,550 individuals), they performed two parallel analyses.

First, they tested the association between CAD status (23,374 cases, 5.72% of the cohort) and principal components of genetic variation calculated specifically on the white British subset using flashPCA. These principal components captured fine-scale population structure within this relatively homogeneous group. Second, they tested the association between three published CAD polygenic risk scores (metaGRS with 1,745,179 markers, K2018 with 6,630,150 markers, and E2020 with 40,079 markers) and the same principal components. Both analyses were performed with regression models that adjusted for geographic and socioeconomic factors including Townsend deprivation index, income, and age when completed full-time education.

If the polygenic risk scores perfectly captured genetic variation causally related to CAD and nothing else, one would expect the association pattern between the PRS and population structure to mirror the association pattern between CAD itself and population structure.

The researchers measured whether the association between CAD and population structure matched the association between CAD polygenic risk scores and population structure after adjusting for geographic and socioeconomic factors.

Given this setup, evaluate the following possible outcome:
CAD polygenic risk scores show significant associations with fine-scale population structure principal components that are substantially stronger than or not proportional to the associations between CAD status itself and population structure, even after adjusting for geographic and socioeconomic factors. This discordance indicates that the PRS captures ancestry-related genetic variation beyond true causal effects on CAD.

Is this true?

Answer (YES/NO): YES